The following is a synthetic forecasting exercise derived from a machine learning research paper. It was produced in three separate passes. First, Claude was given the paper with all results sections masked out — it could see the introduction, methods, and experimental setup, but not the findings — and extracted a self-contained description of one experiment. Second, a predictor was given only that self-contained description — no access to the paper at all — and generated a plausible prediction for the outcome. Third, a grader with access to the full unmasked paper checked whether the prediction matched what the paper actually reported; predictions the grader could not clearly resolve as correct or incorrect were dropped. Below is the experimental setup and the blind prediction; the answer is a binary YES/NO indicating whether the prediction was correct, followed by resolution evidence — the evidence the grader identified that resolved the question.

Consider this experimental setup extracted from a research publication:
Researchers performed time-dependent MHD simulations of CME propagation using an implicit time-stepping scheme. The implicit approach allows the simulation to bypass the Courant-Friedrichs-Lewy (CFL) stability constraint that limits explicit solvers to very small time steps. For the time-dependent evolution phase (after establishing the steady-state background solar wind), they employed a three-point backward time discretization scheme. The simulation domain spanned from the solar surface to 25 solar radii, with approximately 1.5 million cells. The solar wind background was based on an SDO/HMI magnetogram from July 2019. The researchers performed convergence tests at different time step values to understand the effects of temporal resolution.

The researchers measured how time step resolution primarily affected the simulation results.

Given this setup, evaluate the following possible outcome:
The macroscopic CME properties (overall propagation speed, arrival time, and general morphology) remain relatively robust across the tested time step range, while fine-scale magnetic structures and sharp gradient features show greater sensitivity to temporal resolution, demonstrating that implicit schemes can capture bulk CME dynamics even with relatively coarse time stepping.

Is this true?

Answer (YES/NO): NO